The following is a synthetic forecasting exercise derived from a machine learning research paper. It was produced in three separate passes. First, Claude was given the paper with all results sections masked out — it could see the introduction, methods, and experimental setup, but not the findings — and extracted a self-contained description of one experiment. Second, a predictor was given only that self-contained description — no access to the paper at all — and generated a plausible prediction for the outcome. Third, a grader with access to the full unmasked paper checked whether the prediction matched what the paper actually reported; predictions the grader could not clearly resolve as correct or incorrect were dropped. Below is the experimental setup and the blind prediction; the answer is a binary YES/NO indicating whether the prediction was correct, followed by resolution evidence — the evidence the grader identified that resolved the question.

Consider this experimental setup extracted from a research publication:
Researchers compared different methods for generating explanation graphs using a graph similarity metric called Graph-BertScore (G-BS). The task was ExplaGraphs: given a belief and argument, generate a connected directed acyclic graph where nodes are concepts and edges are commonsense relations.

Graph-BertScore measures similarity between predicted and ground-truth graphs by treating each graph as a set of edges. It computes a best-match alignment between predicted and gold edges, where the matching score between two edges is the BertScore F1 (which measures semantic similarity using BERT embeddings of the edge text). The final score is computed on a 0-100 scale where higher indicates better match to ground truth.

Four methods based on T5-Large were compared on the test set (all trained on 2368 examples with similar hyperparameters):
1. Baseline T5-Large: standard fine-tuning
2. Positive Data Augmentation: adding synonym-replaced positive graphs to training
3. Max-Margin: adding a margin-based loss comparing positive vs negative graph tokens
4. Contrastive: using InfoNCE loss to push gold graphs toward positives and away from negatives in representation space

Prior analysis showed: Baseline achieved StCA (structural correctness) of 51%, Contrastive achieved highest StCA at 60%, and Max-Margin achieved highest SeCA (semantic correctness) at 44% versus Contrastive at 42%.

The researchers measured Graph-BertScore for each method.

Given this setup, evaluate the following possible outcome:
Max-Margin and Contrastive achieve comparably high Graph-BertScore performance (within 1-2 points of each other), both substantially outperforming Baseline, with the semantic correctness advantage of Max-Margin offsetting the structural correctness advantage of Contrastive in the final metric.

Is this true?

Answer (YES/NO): NO